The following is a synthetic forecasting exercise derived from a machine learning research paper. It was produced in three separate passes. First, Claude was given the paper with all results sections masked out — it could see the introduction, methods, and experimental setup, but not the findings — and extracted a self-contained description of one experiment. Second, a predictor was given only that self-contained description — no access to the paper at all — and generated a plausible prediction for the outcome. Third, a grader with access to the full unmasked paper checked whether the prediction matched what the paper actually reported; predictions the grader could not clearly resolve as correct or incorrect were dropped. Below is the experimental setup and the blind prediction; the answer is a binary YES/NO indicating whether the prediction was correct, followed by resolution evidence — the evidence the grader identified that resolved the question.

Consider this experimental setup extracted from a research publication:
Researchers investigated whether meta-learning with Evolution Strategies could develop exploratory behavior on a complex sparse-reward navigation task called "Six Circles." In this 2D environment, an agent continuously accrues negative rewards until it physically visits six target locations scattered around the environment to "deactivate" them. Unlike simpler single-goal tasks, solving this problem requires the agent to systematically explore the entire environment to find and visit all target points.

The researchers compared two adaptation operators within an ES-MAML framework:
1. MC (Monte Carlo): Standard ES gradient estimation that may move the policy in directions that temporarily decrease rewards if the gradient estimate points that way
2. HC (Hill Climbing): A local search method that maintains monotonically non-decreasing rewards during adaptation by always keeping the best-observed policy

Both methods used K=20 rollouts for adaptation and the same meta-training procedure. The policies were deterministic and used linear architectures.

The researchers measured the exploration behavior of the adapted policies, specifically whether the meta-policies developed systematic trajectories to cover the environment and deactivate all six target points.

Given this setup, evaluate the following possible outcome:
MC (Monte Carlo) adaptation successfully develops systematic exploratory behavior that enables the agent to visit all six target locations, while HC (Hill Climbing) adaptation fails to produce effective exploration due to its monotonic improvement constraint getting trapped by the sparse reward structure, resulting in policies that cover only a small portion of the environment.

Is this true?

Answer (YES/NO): NO